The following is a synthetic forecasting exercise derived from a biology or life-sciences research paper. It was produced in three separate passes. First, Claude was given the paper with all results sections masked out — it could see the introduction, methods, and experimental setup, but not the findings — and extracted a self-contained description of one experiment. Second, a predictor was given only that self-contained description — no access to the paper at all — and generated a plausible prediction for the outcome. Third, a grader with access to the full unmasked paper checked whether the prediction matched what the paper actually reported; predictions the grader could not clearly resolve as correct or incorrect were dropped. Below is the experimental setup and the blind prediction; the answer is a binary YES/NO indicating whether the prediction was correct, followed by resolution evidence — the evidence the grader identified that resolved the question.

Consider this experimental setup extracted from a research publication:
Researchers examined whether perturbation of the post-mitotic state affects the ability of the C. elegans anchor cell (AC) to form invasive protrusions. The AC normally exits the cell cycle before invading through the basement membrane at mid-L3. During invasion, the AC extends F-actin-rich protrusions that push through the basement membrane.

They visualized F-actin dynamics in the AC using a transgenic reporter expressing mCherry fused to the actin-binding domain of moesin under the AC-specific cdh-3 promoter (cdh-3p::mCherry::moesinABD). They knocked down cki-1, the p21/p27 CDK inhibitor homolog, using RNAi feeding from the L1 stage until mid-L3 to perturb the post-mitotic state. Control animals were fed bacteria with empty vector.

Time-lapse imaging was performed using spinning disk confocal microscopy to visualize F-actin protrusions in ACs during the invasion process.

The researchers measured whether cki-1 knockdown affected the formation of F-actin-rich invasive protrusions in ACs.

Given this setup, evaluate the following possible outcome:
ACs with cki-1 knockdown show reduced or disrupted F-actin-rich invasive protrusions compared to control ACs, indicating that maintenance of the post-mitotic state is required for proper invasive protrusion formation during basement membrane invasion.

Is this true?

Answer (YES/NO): NO